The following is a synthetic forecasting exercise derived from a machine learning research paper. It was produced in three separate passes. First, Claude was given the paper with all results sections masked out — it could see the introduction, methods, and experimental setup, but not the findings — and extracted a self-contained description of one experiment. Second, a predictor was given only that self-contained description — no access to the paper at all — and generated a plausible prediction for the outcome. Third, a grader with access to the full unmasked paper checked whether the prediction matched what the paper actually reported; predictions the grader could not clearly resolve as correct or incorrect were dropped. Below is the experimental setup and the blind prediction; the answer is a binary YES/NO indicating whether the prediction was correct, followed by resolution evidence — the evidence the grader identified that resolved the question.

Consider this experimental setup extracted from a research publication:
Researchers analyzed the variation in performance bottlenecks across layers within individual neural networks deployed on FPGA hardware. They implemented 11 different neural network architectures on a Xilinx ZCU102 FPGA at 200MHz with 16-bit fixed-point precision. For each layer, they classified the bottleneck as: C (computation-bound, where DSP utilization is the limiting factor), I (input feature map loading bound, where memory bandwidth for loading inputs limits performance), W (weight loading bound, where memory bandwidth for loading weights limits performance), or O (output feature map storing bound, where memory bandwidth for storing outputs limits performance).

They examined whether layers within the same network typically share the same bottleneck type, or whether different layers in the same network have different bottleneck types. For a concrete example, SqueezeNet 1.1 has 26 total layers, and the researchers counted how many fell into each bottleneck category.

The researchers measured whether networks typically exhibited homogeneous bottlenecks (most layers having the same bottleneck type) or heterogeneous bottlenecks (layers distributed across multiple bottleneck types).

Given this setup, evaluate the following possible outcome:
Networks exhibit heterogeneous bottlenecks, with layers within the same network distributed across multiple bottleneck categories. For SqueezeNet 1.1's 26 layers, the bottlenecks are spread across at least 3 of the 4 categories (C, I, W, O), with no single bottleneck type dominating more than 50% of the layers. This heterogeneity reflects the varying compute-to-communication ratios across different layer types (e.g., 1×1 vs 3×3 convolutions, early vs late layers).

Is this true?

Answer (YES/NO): YES